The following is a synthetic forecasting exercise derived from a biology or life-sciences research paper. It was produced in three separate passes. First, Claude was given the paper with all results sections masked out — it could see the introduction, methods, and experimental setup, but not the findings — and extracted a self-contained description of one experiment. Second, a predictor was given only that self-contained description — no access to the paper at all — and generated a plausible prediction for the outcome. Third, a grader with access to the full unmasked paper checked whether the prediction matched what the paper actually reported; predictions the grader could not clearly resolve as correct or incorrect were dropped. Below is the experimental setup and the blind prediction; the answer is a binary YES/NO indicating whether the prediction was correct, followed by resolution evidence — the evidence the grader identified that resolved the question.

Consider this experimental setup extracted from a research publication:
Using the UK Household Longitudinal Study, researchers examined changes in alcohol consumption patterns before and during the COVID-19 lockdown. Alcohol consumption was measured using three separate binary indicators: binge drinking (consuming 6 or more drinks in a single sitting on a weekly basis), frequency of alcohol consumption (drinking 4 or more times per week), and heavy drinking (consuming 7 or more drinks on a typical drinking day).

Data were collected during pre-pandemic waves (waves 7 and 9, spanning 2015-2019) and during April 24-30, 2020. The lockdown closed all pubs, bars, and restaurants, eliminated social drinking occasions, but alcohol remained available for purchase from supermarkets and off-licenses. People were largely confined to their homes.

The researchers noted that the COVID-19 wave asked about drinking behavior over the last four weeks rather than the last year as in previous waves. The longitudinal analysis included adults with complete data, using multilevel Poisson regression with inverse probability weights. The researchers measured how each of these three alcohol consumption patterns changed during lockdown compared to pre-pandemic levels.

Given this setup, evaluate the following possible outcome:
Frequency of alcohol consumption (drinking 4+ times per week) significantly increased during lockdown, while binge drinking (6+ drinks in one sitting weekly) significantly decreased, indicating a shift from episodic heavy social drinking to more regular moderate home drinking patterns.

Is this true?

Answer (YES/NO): NO